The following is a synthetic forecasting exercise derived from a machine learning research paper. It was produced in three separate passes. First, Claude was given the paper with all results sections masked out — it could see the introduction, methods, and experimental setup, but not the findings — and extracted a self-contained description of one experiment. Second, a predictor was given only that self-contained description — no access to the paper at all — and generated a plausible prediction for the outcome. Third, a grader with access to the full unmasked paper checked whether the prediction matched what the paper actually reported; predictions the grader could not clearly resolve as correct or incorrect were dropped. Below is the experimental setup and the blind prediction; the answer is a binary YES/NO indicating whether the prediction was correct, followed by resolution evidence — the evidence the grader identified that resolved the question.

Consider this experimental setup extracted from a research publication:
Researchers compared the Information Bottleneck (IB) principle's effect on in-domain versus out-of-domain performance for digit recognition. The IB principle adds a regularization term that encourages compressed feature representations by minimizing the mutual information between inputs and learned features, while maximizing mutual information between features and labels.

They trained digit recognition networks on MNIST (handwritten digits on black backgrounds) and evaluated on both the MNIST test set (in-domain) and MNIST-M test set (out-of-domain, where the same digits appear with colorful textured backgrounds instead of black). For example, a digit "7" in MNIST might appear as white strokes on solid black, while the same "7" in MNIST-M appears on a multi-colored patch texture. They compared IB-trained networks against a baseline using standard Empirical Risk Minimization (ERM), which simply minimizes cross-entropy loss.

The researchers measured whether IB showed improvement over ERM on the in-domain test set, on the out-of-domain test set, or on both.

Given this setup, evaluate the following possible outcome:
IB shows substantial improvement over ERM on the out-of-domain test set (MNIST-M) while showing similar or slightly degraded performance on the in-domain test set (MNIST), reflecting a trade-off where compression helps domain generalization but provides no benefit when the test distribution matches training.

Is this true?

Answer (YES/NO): NO